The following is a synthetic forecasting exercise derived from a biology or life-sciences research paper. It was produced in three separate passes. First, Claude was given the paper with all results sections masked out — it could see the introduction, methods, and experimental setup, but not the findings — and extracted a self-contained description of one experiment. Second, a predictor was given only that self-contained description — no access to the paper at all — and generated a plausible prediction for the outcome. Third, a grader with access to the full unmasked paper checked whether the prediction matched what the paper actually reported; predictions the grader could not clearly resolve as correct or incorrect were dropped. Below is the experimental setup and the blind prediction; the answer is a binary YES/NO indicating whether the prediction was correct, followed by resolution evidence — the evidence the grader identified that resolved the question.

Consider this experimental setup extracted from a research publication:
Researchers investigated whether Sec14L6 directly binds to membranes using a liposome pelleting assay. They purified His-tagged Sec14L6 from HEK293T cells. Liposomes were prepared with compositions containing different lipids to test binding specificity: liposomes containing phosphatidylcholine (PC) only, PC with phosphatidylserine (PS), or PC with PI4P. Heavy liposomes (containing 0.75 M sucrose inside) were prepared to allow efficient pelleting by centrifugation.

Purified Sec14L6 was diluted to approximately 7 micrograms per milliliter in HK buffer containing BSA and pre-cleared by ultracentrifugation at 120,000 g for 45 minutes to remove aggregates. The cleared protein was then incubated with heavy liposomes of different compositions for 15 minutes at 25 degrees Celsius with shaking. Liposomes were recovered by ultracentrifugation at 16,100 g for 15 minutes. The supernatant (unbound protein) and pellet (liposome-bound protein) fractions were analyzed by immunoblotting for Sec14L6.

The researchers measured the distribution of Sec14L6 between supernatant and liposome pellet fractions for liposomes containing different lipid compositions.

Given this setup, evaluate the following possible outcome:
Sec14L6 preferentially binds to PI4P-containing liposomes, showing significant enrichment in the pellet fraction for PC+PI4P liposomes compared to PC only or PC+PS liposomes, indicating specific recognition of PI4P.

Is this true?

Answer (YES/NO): NO